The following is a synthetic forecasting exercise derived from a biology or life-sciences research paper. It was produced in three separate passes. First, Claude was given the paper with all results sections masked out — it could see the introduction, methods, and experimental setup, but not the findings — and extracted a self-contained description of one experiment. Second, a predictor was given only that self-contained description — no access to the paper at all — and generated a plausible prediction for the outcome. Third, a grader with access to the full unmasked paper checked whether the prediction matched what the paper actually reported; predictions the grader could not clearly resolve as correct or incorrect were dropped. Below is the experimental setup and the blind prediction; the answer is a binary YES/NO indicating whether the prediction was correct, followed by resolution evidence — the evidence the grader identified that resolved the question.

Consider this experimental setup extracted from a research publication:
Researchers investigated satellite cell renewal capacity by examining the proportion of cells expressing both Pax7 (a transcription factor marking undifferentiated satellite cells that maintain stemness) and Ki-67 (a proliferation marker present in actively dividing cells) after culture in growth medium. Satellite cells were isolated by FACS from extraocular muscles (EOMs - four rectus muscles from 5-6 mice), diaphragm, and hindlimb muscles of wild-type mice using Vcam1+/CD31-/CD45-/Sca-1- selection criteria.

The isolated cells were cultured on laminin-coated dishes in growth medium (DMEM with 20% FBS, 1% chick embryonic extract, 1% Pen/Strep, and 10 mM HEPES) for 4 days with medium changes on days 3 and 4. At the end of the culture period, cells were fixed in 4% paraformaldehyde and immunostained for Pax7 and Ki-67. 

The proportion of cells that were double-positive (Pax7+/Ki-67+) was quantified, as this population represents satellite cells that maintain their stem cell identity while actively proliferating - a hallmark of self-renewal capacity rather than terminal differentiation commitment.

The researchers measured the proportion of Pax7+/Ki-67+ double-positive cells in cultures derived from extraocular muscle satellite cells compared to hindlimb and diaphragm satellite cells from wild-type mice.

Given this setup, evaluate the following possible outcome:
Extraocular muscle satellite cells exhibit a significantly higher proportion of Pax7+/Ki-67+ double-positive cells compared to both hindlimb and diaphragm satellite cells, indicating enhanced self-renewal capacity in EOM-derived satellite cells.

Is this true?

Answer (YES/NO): YES